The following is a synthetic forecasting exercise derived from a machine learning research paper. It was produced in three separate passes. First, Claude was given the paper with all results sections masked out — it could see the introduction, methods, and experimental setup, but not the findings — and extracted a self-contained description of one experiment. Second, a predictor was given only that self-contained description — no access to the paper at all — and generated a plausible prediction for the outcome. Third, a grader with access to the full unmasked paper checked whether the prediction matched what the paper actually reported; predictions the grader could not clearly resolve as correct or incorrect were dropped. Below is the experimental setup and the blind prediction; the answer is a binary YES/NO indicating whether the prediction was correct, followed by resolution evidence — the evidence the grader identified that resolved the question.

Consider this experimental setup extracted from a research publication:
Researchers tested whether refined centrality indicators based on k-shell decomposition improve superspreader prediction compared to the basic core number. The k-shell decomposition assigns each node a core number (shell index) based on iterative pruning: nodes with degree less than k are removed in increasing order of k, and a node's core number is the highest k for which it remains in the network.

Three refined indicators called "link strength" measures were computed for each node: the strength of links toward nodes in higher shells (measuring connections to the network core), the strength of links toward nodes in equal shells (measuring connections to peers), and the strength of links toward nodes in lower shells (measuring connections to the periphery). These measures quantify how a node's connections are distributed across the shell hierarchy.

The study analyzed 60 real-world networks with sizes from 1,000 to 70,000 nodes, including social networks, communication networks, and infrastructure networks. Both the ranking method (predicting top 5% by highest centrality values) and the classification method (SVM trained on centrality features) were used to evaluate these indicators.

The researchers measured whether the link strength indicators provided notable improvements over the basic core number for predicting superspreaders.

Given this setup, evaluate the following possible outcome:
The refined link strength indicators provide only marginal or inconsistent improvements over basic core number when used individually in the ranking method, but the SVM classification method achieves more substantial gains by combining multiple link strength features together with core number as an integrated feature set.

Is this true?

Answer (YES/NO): NO